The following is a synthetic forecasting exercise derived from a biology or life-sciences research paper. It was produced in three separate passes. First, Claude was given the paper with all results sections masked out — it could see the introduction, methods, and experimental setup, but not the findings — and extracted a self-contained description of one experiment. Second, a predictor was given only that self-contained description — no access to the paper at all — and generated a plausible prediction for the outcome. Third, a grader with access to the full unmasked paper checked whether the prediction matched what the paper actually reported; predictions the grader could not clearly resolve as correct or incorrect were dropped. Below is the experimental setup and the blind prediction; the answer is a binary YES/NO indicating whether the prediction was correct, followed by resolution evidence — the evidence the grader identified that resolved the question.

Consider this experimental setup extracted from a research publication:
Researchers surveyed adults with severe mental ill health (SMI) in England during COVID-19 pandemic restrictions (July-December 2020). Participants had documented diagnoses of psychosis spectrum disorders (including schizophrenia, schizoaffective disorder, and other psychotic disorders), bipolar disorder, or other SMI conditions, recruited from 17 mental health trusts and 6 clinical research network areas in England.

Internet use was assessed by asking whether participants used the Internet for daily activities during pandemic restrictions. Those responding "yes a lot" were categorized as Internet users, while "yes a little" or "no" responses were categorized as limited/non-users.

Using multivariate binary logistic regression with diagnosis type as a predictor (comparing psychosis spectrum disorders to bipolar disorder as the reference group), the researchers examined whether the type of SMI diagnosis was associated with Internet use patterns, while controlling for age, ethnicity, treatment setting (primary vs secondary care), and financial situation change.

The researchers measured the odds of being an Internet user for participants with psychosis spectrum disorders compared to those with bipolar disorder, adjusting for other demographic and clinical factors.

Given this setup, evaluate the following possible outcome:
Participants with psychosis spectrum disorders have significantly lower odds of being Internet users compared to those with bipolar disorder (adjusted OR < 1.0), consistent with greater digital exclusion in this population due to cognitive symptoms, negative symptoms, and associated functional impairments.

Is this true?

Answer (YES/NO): YES